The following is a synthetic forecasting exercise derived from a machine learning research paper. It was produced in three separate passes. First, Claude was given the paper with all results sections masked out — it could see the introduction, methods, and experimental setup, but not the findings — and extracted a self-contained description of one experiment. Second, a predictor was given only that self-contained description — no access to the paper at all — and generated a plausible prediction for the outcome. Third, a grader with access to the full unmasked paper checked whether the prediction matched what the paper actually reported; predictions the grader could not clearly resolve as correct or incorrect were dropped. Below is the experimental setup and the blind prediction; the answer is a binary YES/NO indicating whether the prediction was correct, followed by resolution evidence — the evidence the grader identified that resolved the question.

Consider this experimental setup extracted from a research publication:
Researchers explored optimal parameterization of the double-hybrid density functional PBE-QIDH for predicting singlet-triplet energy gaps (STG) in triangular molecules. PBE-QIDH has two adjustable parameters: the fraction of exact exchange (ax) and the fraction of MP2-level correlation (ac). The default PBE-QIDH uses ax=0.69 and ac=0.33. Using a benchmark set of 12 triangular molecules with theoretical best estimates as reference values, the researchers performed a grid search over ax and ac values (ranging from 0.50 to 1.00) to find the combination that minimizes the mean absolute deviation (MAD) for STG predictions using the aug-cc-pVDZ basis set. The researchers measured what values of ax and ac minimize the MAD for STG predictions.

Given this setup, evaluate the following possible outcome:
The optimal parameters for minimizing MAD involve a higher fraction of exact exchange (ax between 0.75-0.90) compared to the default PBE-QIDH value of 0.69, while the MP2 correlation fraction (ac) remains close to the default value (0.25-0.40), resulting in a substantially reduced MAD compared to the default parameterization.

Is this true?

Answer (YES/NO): NO